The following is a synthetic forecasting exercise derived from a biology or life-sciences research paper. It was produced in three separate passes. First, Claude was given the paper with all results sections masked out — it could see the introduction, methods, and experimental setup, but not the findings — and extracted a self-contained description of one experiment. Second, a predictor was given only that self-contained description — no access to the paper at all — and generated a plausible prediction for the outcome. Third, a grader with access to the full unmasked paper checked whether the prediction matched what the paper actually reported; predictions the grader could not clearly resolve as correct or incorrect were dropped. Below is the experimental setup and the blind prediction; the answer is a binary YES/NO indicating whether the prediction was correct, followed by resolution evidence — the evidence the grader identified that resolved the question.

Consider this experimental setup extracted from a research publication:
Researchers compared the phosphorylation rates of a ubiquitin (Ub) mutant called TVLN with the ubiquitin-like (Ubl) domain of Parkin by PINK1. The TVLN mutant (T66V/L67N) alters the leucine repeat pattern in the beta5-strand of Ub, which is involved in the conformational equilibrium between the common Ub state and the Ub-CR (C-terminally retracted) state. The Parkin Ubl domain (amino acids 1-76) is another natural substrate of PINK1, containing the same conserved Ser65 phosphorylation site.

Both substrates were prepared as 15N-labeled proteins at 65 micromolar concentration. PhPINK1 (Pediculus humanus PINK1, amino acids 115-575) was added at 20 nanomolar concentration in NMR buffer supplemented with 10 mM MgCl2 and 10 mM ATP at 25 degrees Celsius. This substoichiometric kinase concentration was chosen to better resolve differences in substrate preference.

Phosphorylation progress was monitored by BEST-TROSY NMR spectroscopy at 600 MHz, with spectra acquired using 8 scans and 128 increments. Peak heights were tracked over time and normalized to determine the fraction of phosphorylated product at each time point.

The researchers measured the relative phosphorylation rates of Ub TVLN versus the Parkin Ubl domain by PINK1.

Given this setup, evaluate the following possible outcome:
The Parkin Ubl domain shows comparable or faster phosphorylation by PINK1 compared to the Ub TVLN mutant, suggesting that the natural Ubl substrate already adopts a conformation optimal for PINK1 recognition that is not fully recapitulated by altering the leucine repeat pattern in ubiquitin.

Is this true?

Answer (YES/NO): YES